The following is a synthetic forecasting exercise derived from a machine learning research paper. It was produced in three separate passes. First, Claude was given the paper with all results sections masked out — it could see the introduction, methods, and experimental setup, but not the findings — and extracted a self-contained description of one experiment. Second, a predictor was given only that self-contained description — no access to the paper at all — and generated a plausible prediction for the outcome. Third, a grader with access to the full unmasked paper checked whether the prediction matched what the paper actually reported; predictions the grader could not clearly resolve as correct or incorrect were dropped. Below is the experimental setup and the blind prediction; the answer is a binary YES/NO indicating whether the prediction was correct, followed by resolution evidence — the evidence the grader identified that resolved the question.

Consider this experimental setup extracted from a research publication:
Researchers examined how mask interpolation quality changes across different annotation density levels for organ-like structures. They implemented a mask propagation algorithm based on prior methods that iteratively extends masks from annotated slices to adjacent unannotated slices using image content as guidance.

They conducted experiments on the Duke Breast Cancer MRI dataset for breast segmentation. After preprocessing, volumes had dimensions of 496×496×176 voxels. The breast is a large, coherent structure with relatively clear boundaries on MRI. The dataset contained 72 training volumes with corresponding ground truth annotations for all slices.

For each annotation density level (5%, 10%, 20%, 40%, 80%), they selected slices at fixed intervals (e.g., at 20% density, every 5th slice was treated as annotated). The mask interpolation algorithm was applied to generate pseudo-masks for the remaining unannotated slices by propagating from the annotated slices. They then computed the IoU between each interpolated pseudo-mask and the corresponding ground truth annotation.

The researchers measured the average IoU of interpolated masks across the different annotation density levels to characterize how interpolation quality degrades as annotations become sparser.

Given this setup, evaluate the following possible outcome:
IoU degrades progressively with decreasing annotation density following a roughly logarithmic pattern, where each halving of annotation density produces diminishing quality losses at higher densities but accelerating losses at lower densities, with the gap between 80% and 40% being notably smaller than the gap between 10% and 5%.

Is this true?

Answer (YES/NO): YES